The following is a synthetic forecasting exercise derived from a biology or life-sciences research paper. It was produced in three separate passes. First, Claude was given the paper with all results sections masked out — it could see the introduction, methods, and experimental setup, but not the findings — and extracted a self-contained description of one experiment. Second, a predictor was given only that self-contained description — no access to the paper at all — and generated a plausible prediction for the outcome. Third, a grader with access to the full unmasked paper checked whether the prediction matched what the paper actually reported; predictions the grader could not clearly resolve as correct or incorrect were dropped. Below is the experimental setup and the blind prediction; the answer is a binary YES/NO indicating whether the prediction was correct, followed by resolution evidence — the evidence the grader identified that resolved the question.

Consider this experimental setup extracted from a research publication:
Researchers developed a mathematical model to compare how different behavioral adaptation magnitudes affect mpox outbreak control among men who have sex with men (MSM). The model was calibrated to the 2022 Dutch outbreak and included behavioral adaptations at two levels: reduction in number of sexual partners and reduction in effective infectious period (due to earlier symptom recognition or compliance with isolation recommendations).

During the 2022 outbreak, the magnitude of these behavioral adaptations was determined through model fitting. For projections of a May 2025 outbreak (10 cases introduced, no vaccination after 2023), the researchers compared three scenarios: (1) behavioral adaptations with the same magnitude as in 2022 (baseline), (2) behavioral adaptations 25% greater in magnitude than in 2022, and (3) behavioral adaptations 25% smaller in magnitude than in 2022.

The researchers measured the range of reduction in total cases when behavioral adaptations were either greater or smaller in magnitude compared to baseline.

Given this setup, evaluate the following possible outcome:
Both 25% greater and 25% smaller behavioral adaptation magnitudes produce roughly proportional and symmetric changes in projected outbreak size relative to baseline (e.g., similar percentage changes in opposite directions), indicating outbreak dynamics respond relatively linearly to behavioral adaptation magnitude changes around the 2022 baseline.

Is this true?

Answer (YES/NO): NO